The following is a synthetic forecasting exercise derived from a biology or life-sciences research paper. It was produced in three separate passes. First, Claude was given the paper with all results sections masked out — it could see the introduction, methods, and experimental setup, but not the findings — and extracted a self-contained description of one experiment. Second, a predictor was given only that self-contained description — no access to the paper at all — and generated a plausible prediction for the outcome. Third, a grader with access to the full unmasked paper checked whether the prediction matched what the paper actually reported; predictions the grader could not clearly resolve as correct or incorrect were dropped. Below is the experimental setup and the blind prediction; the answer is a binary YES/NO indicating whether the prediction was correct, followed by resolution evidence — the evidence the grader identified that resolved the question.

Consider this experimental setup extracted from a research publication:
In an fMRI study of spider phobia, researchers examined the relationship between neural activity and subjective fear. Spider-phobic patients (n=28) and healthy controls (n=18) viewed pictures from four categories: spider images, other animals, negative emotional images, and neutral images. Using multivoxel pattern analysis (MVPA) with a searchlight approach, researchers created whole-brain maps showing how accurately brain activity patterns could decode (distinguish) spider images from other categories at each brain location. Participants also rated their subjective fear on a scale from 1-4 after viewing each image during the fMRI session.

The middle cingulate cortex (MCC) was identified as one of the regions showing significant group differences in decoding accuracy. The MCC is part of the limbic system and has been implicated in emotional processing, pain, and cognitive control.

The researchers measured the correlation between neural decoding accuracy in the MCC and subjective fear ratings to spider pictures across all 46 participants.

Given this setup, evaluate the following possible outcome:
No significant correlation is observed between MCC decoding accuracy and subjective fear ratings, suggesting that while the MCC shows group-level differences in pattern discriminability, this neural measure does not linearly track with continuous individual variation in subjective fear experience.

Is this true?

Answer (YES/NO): NO